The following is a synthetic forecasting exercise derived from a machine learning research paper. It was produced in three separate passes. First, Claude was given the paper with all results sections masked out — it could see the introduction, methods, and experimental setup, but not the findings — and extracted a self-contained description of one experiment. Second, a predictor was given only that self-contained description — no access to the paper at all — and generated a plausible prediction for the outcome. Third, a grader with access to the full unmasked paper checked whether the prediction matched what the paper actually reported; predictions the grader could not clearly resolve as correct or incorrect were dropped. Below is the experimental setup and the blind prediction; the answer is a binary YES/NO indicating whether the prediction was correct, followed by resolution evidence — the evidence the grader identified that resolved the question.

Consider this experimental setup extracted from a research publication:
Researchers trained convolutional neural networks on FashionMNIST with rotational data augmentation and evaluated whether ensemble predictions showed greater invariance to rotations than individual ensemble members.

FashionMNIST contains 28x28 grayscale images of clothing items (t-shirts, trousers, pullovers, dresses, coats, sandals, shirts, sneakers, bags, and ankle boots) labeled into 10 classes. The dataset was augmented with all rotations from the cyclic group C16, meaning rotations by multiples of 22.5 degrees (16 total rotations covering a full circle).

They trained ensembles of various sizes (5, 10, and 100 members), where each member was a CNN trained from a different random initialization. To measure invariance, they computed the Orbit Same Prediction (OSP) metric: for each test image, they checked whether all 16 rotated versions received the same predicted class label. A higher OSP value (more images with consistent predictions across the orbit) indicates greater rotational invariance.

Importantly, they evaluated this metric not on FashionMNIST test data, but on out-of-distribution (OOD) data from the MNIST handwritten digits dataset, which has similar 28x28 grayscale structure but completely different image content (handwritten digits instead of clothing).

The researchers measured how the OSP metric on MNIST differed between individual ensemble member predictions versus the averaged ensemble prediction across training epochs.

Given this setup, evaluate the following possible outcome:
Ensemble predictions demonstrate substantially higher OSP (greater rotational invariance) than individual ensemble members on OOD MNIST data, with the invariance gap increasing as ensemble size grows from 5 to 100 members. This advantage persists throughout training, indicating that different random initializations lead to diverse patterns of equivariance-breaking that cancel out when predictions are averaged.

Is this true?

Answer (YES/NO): YES